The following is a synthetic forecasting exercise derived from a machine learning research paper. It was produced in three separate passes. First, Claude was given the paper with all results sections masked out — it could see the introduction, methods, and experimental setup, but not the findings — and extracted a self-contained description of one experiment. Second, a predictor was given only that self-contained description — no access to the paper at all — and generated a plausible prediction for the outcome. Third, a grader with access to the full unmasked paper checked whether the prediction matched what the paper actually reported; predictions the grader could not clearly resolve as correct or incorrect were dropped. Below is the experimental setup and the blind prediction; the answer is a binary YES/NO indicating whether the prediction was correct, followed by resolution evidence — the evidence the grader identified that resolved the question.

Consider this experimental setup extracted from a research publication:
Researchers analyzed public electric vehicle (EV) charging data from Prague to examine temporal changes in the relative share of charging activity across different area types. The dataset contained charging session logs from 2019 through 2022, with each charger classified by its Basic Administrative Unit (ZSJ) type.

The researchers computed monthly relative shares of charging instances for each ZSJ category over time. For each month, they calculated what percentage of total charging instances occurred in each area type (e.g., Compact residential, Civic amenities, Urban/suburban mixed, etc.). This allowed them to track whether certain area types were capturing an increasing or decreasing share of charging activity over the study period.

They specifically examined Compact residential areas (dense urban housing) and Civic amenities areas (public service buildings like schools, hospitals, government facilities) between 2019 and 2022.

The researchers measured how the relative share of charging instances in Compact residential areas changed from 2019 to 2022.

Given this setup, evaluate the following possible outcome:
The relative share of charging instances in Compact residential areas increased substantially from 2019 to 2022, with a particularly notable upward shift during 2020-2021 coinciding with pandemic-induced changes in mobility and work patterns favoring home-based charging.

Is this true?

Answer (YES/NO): NO